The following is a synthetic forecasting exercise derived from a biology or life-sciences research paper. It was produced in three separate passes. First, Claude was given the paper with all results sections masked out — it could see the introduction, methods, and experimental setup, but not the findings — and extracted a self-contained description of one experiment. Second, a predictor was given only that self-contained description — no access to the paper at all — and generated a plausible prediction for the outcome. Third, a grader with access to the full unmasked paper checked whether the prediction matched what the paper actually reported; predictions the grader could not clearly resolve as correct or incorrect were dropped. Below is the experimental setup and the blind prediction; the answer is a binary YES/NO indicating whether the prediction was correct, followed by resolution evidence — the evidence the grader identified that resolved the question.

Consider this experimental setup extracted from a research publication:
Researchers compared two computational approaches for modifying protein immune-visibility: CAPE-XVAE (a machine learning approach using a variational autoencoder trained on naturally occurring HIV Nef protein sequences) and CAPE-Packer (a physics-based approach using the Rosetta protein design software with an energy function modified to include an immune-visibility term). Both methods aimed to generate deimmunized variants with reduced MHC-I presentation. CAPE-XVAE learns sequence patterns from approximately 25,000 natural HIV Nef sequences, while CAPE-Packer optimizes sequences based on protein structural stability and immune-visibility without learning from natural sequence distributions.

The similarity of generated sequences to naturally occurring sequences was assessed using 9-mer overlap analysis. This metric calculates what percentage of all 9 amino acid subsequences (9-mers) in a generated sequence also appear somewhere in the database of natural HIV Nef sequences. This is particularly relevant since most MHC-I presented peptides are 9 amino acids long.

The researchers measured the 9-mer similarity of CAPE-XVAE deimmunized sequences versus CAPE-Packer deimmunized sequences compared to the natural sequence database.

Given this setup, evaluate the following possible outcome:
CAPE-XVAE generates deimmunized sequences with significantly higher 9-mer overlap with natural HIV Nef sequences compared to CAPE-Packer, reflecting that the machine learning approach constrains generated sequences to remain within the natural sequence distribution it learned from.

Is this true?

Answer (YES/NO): YES